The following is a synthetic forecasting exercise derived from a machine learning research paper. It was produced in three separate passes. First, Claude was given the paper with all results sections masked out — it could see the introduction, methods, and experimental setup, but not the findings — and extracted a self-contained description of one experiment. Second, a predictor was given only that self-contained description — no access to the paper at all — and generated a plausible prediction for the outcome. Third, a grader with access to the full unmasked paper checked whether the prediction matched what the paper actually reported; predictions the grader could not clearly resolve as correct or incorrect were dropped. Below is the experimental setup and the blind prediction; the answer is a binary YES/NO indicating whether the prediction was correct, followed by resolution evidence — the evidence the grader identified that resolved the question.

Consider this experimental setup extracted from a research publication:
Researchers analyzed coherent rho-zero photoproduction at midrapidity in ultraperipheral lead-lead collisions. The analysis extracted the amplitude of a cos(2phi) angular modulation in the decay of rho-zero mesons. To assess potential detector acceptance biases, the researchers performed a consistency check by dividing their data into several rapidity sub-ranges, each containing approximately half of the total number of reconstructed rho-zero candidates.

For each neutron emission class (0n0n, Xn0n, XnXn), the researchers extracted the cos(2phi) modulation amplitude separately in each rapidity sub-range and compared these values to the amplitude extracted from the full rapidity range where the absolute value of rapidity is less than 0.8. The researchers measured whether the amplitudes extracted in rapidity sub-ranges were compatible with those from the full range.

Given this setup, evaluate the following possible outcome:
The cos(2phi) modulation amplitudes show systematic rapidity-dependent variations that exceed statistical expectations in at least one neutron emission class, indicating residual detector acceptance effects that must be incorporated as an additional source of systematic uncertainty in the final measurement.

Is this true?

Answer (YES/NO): NO